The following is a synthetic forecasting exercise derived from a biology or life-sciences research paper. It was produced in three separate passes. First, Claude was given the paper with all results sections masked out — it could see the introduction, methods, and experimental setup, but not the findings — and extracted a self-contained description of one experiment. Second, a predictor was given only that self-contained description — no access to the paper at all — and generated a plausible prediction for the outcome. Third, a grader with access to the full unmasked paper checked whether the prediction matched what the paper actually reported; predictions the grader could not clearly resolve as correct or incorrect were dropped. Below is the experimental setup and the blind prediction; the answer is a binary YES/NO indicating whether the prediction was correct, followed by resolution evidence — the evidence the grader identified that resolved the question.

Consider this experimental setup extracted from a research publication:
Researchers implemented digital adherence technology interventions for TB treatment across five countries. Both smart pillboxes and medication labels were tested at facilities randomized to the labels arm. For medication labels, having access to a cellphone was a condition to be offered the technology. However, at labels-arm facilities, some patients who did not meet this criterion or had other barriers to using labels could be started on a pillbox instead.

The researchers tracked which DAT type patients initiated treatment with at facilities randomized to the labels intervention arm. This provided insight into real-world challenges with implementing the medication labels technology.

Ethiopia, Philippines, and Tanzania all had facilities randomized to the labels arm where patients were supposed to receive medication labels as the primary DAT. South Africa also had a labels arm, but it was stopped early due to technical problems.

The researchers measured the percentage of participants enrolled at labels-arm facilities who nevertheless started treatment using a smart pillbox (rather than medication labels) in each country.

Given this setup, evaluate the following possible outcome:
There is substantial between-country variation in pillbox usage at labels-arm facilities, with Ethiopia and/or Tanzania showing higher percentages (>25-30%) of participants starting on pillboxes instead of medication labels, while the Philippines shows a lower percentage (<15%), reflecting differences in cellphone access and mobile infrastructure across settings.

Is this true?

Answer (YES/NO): NO